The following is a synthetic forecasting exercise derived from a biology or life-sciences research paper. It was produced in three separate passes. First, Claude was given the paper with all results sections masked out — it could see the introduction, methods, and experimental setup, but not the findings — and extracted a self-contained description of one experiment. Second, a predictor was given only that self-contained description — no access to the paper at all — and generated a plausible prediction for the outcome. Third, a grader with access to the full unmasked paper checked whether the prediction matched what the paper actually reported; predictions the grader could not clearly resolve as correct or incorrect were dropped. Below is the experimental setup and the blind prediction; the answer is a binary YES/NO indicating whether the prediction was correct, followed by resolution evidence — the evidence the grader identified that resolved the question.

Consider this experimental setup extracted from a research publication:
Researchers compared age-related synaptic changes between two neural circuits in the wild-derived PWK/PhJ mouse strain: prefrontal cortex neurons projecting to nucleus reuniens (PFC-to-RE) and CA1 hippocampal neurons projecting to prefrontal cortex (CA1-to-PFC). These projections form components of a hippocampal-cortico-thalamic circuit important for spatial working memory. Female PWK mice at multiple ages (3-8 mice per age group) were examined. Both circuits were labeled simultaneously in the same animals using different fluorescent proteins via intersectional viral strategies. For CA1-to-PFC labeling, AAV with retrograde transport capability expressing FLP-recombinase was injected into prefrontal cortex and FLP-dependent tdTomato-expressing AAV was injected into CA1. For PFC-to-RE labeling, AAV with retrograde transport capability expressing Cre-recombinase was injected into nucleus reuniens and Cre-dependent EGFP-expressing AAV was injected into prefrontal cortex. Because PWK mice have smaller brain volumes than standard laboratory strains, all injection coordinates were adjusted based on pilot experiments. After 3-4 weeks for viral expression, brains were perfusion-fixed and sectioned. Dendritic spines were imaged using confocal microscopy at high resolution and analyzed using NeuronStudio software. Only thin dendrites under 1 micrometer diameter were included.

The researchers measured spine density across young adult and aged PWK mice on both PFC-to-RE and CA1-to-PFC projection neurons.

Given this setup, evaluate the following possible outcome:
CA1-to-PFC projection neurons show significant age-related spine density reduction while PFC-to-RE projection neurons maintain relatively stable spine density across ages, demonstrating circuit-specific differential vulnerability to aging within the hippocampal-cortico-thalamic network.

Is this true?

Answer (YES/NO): NO